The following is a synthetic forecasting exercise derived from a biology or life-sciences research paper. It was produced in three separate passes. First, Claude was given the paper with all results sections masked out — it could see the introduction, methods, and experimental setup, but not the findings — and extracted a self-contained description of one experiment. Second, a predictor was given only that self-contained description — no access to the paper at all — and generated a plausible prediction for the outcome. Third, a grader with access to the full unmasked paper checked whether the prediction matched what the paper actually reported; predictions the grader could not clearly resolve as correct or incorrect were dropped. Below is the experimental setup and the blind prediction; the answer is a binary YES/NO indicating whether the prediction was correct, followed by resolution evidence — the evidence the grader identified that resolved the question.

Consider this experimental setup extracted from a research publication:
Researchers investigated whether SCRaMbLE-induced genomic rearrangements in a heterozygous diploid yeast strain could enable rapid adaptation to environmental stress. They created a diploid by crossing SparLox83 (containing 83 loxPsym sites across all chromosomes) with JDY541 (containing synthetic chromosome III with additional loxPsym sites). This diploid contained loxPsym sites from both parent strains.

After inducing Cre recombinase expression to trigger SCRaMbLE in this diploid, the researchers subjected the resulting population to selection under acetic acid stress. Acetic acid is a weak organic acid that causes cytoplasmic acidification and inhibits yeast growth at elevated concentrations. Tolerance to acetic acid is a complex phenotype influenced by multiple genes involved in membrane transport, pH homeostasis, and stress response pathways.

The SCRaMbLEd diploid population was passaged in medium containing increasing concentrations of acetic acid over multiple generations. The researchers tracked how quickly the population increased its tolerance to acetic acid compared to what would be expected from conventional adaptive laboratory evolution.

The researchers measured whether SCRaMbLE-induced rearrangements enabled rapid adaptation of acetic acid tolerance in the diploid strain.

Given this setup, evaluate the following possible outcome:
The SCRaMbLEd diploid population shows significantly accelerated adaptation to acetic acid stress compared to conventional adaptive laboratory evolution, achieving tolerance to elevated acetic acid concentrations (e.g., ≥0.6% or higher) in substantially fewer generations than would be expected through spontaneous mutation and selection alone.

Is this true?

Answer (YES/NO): NO